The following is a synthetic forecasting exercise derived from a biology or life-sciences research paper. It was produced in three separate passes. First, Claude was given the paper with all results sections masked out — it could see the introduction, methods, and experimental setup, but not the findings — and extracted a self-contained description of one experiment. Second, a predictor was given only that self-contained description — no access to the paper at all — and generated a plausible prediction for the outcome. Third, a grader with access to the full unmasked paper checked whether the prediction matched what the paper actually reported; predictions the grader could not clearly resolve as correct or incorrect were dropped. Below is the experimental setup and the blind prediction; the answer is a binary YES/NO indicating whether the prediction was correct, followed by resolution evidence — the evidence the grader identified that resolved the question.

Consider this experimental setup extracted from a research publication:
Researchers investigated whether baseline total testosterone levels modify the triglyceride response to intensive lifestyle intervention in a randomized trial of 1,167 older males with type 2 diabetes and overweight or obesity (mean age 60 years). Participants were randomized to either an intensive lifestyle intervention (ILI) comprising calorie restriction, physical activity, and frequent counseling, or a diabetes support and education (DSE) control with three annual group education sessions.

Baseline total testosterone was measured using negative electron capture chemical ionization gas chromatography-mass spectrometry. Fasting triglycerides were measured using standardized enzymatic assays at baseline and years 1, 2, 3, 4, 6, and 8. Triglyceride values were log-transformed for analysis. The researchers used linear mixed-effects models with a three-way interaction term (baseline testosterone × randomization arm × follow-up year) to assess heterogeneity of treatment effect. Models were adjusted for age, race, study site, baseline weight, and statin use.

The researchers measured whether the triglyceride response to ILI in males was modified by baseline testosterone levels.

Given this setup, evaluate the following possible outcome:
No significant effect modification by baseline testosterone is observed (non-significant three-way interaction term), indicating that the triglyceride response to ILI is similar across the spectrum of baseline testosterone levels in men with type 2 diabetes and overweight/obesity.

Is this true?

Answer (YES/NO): NO